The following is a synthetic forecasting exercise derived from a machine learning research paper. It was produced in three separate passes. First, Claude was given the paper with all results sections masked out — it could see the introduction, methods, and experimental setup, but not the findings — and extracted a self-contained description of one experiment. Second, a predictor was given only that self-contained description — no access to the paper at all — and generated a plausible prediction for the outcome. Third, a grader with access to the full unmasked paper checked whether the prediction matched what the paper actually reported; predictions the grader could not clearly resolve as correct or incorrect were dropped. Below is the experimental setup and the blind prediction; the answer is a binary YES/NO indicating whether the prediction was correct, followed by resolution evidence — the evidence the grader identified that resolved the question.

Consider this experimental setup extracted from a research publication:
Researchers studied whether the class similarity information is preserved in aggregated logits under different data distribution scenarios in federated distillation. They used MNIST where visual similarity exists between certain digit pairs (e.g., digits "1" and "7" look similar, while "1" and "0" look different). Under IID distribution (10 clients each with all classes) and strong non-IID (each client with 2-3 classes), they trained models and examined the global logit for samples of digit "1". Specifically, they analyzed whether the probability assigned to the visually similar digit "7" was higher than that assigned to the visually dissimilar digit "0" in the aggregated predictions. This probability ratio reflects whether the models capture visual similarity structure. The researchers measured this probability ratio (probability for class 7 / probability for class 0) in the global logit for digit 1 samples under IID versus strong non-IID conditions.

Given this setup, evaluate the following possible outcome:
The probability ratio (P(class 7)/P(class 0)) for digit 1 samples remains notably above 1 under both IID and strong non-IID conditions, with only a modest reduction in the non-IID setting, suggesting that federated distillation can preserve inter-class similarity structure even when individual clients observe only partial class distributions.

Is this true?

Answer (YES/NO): NO